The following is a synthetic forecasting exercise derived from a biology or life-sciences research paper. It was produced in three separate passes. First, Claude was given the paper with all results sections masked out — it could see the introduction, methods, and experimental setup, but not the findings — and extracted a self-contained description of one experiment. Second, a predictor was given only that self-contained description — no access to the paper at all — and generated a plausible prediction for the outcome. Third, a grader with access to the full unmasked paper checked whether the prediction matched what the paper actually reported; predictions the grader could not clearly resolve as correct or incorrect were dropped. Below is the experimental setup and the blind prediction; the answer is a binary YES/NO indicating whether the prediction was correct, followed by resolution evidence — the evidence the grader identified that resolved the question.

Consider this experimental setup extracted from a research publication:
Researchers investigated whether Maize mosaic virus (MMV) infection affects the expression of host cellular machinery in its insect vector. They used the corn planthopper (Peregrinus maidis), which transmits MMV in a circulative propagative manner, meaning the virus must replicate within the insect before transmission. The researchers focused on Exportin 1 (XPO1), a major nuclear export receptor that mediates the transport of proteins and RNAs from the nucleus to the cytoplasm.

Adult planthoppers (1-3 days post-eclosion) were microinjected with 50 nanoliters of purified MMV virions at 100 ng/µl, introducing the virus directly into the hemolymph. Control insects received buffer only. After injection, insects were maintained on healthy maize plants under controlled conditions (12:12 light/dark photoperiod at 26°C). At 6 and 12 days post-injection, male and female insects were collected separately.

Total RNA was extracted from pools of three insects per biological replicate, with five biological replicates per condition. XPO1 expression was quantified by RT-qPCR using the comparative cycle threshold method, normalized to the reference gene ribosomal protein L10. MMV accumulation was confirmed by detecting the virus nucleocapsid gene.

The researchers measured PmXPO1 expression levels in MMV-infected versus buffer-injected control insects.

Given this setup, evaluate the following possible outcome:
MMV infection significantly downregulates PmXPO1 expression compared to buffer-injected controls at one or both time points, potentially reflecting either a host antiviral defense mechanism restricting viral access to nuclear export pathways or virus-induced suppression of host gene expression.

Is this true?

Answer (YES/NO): NO